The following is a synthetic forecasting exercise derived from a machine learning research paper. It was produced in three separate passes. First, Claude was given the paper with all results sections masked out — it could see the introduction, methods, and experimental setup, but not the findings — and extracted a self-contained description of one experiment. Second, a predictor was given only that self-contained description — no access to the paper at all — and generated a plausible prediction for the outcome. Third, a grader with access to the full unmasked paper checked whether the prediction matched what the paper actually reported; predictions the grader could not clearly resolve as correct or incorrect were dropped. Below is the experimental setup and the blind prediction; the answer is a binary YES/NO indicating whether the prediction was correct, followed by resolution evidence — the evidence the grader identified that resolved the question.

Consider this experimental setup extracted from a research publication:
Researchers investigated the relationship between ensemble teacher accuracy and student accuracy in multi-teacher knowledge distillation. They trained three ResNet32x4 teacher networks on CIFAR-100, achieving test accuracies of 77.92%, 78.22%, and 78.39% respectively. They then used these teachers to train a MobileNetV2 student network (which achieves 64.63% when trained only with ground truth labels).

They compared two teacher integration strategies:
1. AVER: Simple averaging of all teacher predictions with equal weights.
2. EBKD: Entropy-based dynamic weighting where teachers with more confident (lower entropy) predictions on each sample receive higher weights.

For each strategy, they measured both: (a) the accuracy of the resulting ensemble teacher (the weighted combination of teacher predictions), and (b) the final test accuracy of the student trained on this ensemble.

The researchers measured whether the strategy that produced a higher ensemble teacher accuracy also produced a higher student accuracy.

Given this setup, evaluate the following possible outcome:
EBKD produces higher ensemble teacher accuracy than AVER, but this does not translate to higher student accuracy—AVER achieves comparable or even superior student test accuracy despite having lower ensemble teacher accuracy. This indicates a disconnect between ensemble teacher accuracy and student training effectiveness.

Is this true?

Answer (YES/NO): YES